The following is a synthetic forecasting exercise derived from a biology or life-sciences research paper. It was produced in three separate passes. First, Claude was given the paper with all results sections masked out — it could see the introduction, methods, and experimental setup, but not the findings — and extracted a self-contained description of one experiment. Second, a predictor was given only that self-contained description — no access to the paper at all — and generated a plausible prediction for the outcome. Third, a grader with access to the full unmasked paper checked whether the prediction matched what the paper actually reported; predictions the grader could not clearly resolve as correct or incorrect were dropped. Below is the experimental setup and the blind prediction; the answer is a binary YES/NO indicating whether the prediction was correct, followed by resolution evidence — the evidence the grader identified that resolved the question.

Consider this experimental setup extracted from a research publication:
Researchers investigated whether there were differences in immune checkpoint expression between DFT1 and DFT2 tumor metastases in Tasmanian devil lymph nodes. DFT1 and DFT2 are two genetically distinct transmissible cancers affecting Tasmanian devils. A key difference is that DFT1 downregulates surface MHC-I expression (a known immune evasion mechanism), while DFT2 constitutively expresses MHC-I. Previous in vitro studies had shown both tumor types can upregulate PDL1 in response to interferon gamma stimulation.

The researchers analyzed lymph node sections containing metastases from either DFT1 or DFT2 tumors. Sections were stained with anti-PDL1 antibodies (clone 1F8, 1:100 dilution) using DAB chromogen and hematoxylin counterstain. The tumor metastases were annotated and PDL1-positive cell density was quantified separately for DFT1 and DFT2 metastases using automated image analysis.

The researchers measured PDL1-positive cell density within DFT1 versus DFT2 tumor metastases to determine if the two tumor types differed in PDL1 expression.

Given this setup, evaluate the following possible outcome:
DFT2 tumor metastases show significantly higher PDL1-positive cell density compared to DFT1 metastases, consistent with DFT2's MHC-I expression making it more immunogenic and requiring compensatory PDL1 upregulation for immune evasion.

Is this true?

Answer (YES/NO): NO